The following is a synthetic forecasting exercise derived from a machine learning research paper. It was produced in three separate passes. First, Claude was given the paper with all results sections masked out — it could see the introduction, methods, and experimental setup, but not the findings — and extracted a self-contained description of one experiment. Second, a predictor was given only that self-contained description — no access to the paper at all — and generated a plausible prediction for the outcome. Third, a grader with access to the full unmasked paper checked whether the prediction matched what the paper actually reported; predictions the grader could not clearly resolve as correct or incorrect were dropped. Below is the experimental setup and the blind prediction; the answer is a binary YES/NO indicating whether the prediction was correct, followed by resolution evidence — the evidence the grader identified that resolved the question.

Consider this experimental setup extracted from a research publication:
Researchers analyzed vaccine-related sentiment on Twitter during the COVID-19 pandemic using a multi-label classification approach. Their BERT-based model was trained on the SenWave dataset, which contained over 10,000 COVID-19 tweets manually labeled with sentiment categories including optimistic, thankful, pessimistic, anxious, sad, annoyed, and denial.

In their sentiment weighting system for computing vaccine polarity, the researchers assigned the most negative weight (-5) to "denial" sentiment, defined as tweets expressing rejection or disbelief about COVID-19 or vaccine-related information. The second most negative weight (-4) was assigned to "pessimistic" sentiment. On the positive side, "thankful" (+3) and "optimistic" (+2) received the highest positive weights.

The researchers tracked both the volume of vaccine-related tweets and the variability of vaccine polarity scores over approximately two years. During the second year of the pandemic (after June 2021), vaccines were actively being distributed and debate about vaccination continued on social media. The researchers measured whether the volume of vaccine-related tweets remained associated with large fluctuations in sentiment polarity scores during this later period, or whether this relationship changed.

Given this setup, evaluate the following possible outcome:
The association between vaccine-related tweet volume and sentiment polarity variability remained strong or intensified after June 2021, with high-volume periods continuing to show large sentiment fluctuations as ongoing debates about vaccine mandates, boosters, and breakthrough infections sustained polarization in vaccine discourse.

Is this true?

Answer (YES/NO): NO